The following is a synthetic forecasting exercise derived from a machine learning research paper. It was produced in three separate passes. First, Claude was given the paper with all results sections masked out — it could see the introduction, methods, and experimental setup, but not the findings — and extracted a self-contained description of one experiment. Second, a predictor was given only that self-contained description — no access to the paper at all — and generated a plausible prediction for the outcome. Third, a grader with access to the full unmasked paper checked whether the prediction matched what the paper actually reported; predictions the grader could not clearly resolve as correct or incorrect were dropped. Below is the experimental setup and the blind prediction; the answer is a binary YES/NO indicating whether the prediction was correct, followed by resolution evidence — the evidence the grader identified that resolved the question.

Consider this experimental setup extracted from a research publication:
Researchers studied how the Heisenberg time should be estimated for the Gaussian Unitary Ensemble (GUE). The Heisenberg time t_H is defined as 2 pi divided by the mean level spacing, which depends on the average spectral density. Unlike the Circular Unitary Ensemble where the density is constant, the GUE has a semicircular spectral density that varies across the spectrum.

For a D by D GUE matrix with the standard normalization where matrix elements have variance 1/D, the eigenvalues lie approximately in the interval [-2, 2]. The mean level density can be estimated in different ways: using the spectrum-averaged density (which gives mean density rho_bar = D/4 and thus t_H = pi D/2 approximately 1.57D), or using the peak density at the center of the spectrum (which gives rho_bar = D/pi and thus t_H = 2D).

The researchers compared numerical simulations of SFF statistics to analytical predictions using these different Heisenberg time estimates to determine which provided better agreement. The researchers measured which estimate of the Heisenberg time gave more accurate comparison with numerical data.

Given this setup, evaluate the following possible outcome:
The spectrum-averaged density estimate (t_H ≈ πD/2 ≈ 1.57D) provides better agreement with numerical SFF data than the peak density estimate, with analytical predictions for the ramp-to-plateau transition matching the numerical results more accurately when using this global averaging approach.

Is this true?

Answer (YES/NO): YES